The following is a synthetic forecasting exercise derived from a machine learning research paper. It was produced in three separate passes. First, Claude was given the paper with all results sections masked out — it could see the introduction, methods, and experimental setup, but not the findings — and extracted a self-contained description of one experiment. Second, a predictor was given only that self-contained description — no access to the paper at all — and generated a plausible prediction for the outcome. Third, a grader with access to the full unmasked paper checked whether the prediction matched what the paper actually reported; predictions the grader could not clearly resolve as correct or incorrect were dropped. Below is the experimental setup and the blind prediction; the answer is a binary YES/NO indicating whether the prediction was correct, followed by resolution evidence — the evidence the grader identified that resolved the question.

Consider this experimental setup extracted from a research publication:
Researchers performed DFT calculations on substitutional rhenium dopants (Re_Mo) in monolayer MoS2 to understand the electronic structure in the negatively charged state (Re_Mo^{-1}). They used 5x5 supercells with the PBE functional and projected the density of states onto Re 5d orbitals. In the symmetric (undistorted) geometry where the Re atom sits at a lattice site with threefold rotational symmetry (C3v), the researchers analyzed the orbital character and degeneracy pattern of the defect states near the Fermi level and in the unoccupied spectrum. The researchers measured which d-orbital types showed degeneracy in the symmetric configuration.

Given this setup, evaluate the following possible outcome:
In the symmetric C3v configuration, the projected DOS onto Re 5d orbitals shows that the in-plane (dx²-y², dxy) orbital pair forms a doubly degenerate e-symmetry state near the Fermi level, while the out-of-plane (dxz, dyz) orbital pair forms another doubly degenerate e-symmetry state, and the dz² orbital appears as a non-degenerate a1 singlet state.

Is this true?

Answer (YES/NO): NO